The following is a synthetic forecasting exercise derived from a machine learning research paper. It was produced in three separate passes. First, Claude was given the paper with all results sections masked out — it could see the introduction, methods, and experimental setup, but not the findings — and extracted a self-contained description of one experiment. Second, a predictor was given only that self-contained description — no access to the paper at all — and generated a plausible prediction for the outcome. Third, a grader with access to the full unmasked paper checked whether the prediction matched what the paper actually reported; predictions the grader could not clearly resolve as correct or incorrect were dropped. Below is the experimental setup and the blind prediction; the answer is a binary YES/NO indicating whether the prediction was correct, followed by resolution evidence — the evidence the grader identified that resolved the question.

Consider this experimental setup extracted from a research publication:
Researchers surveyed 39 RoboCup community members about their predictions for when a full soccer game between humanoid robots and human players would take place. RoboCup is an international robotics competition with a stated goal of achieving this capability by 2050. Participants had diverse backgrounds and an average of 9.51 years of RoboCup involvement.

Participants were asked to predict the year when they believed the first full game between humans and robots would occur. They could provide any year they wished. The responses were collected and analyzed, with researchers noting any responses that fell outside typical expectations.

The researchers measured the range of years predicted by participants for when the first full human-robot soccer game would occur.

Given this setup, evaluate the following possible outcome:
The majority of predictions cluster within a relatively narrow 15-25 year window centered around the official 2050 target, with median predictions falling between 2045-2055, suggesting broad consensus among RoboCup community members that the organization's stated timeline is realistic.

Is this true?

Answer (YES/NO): NO